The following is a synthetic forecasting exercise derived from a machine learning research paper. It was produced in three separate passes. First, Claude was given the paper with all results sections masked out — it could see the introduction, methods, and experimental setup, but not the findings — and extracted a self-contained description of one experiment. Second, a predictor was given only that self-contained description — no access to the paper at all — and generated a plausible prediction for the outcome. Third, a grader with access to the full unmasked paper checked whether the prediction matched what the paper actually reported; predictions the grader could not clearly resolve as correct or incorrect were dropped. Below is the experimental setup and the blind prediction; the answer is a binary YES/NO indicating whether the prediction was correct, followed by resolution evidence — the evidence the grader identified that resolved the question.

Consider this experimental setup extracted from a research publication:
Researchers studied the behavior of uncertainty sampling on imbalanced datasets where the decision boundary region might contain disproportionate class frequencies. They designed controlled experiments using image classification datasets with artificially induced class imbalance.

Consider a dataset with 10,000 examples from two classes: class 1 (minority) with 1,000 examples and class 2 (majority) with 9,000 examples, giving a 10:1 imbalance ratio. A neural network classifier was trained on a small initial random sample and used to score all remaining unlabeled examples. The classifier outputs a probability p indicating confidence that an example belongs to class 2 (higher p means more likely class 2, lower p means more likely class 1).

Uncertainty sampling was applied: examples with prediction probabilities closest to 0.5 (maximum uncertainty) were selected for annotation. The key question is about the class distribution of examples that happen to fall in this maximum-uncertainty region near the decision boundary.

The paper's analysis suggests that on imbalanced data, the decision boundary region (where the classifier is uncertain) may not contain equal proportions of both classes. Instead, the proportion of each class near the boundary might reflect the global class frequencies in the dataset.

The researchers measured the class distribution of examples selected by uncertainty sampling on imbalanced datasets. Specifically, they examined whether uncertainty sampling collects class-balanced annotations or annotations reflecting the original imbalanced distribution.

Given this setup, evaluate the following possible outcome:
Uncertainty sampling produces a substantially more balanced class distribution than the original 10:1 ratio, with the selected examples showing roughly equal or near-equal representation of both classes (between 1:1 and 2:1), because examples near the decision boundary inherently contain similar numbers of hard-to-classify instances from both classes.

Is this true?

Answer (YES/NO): NO